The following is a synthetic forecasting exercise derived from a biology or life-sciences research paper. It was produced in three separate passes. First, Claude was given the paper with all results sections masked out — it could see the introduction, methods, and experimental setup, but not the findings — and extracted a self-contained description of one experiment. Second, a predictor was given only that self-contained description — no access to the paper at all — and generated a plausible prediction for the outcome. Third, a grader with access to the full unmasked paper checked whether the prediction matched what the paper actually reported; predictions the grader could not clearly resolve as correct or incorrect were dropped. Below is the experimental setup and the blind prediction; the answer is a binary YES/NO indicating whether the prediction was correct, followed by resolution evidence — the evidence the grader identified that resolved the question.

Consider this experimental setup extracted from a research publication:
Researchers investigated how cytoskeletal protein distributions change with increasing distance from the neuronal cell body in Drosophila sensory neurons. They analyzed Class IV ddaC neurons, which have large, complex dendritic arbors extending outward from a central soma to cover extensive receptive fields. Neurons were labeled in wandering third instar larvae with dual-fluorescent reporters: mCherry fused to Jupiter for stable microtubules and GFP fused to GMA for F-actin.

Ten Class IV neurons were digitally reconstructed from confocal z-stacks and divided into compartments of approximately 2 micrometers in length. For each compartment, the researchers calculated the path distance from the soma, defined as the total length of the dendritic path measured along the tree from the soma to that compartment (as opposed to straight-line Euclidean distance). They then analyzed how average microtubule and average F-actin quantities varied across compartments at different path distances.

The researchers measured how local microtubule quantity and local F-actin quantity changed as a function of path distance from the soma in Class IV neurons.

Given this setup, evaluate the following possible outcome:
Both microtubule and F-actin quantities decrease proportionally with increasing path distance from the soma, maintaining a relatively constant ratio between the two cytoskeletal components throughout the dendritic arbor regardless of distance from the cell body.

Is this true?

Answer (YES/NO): NO